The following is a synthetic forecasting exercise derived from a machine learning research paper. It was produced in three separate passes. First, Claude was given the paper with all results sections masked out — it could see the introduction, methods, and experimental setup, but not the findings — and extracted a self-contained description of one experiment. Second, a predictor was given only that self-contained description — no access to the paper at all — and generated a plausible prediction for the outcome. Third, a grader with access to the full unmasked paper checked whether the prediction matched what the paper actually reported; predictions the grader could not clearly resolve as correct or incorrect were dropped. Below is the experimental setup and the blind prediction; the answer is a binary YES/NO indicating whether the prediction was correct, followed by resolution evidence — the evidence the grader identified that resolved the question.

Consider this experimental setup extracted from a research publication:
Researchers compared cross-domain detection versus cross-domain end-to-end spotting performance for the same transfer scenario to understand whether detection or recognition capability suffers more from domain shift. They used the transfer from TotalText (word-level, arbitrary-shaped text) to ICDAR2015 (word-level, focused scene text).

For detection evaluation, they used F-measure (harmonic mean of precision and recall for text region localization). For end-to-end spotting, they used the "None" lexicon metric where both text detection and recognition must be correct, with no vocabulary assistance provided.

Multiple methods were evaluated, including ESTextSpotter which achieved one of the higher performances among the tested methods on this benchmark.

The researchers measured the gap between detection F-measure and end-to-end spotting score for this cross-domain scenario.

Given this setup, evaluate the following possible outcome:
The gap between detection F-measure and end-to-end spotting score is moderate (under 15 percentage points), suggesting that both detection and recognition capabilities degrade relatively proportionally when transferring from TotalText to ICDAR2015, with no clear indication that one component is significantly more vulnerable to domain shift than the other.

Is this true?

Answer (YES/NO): NO